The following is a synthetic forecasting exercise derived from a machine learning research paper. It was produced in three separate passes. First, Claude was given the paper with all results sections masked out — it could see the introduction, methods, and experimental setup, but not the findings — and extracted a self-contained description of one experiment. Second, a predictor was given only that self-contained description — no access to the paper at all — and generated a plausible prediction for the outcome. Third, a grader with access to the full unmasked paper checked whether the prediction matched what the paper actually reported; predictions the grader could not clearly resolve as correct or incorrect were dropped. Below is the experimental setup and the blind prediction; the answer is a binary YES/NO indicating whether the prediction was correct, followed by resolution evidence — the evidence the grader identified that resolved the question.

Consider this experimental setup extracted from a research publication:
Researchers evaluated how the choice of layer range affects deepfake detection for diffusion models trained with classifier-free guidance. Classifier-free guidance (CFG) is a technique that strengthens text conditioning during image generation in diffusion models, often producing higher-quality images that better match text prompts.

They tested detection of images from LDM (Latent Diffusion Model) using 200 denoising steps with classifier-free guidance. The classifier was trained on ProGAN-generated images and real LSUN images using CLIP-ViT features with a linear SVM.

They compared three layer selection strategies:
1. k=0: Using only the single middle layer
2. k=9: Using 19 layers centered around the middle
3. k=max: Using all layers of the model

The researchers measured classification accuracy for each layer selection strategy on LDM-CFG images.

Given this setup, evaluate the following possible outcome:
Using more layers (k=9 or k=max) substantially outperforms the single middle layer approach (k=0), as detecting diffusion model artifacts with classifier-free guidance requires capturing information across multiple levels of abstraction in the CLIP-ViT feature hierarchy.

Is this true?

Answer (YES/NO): NO